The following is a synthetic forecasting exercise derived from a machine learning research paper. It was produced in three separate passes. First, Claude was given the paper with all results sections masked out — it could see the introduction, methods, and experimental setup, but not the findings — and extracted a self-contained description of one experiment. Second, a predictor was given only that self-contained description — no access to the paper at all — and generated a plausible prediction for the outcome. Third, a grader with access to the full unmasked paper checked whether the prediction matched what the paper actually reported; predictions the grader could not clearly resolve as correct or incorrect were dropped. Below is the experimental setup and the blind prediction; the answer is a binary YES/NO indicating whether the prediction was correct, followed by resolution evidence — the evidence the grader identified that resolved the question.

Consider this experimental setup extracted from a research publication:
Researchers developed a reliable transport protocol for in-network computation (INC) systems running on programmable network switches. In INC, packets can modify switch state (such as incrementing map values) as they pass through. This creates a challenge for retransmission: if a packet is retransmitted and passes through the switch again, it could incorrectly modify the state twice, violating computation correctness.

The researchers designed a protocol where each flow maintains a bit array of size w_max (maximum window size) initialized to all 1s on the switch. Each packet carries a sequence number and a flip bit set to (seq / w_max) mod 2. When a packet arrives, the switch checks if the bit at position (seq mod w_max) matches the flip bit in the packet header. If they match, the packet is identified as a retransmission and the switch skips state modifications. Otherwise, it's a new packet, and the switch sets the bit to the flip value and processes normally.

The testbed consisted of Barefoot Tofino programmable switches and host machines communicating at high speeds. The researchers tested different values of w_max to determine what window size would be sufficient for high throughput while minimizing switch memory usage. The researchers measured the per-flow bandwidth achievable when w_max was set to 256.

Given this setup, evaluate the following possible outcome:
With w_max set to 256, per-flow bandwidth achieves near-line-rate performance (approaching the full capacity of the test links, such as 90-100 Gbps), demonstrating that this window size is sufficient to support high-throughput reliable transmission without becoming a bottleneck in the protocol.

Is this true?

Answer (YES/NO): NO